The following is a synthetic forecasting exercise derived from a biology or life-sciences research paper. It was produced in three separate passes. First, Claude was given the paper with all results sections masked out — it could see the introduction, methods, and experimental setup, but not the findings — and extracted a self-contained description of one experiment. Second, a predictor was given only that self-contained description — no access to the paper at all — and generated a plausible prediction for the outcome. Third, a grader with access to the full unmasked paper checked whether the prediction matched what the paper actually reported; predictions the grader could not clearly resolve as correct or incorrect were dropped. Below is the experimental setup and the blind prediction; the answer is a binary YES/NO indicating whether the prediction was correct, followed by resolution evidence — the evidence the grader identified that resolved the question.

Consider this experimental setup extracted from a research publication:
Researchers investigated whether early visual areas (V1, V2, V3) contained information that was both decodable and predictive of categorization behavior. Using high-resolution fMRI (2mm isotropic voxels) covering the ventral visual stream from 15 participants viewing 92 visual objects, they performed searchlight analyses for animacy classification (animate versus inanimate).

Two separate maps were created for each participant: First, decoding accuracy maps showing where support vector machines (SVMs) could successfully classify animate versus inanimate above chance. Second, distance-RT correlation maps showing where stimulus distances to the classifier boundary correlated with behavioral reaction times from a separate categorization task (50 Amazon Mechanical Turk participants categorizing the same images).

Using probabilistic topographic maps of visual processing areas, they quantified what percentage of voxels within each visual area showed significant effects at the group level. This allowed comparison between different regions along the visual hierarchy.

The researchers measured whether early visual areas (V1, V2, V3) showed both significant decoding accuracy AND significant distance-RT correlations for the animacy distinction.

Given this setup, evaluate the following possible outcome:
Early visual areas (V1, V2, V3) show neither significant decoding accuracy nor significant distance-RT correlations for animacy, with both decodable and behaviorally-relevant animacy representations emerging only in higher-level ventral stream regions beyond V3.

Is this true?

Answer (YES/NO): NO